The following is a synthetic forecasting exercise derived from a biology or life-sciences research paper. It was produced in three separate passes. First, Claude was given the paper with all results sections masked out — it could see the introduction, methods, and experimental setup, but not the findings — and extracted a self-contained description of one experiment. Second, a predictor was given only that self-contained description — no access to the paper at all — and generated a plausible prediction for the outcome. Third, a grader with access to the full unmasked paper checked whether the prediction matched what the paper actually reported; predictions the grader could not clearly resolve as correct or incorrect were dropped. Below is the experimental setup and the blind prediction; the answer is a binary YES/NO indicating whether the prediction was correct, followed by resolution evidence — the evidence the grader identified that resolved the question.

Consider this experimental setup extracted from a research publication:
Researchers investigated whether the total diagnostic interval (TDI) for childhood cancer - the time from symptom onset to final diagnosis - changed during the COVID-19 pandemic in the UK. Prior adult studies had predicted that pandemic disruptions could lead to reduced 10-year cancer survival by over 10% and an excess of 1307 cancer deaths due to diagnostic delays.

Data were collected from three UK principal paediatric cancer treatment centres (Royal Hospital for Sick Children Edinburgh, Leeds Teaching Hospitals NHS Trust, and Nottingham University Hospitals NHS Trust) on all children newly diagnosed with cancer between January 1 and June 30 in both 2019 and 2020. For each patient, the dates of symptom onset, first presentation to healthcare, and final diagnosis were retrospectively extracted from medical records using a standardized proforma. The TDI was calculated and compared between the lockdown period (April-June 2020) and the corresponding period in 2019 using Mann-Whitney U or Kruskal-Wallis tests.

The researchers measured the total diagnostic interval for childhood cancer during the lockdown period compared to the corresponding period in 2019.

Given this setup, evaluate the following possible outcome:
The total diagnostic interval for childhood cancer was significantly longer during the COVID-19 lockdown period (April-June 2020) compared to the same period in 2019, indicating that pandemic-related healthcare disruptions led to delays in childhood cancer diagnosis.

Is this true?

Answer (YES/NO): NO